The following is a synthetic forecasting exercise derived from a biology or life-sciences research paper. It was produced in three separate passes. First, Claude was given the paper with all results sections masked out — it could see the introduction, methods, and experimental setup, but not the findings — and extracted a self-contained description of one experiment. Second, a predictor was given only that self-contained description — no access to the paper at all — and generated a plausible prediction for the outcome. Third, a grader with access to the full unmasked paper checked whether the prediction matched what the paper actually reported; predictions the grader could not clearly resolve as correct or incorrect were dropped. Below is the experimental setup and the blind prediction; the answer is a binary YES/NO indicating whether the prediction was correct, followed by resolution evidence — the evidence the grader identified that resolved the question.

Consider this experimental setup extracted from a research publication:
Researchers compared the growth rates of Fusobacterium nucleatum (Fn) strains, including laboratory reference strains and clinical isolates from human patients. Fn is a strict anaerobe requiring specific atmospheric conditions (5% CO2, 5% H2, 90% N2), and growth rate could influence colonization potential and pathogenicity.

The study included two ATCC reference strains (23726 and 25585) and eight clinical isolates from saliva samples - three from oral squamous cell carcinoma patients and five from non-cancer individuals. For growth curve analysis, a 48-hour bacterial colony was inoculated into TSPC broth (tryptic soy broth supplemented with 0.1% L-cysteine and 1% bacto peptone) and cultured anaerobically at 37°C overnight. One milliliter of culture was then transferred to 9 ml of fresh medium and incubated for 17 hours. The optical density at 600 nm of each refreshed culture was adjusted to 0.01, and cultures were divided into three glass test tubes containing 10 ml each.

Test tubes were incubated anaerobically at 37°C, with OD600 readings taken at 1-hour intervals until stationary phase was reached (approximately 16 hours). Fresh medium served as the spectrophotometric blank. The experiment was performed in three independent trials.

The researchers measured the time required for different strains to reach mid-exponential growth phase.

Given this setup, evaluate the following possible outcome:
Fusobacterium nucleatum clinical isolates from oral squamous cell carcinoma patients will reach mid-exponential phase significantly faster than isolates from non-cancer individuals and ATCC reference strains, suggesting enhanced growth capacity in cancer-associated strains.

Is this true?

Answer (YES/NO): NO